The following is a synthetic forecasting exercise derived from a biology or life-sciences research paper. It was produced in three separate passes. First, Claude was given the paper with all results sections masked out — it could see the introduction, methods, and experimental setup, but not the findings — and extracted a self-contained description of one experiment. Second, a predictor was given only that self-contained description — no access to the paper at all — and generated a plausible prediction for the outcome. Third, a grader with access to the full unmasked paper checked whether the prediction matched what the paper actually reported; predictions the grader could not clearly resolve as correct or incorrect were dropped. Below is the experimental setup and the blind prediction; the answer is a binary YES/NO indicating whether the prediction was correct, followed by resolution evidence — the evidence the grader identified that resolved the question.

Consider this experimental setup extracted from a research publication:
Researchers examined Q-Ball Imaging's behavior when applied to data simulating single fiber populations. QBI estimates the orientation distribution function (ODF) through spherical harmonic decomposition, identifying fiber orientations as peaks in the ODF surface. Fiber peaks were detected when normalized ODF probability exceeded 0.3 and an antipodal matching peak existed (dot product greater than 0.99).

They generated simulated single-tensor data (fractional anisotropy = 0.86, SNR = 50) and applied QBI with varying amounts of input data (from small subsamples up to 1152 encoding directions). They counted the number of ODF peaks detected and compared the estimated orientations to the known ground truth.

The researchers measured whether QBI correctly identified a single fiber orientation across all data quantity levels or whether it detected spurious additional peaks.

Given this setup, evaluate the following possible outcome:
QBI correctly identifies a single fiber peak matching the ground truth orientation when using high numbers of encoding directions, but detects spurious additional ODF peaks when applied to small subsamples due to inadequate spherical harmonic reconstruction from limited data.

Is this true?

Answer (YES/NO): YES